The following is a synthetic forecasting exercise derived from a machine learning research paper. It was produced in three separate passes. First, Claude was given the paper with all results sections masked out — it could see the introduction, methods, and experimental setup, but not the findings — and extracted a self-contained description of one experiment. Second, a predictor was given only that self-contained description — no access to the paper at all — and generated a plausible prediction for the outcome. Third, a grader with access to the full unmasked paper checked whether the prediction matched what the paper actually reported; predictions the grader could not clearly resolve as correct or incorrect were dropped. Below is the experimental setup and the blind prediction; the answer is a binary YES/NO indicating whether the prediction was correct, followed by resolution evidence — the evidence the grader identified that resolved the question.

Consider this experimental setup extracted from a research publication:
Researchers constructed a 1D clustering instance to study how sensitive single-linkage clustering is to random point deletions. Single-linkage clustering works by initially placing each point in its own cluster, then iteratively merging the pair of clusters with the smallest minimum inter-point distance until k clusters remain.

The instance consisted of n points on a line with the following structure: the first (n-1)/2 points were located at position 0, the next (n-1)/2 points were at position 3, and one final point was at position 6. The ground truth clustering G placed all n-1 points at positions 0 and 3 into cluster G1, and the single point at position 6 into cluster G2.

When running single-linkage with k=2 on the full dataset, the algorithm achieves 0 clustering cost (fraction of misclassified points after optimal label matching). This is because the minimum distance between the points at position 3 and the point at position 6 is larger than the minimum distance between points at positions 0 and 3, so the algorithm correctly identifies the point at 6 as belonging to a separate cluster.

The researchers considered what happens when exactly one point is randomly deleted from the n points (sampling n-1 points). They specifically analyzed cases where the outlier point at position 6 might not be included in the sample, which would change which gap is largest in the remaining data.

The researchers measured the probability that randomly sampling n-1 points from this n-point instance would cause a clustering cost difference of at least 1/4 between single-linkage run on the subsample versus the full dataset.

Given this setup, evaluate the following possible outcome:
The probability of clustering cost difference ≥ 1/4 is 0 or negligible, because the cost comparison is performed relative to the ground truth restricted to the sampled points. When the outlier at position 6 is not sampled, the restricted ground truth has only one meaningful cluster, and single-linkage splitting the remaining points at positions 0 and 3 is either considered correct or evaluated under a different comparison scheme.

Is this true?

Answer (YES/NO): NO